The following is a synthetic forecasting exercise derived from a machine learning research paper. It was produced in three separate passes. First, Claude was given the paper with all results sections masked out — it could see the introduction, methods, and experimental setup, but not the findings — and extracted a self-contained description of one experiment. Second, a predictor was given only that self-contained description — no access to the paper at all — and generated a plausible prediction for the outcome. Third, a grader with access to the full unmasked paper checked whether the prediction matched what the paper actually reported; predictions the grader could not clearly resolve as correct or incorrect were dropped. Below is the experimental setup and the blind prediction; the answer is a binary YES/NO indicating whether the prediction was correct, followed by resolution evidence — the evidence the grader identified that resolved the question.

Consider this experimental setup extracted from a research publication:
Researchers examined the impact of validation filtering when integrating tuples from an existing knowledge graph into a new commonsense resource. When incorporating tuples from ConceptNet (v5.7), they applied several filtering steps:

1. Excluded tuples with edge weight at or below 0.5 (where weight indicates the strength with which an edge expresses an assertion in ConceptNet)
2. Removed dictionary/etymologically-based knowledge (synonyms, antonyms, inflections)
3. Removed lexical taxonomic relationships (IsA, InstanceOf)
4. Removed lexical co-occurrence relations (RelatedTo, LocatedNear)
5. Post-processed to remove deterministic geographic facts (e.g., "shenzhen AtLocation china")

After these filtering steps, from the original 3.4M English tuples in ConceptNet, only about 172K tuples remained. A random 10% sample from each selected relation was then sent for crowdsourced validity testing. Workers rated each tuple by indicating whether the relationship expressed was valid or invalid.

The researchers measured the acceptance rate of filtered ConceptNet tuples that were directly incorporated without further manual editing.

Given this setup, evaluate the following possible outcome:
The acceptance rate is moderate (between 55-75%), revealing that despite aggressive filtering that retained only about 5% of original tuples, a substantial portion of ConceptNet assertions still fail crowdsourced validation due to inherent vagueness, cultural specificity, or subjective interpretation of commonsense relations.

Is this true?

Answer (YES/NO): NO